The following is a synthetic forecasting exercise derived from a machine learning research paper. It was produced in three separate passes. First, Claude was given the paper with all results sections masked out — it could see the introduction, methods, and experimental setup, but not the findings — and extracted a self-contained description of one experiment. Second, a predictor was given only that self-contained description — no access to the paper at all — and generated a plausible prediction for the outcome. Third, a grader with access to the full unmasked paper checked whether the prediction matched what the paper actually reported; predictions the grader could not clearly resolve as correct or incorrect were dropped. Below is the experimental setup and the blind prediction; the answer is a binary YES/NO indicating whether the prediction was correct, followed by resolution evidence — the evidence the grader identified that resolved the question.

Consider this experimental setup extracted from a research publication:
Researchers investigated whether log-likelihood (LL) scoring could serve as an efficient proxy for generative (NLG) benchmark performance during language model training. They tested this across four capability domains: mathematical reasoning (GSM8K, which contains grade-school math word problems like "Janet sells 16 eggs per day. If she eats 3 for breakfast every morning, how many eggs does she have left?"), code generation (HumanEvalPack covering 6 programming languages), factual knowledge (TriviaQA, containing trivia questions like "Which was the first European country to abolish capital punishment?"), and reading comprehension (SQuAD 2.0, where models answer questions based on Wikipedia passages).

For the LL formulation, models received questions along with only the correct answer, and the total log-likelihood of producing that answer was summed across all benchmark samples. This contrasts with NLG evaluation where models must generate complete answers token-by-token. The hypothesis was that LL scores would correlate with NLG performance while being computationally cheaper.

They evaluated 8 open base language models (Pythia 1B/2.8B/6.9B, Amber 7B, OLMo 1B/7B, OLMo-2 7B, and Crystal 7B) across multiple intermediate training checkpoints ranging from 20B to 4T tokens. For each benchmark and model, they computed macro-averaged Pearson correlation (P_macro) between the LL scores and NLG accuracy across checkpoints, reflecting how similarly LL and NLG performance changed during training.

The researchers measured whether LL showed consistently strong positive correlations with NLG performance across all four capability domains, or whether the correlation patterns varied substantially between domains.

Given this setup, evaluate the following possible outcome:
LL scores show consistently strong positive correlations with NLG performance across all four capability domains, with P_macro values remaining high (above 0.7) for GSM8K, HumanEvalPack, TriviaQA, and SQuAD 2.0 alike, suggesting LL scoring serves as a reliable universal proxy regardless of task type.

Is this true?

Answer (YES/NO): NO